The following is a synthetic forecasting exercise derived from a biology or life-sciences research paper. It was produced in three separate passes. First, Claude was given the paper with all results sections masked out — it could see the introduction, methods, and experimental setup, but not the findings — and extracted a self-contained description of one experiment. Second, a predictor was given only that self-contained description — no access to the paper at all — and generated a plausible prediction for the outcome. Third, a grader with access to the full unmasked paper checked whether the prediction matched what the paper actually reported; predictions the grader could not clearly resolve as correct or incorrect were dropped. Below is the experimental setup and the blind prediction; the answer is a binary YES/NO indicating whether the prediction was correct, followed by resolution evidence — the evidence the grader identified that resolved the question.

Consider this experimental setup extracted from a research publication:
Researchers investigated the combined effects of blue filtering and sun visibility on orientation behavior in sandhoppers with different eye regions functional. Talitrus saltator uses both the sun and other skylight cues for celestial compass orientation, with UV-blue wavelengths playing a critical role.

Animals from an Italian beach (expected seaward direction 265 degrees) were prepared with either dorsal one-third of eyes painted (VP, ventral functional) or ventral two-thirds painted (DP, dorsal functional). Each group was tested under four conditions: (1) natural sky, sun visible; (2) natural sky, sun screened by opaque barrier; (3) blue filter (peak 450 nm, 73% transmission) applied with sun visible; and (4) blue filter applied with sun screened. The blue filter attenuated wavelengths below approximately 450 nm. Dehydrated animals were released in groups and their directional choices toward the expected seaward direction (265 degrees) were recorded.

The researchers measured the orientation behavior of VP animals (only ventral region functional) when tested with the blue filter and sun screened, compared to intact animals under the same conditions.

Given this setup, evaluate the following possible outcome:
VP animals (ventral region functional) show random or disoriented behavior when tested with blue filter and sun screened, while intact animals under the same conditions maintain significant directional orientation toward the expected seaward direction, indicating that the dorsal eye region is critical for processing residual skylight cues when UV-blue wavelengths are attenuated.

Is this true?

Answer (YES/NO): YES